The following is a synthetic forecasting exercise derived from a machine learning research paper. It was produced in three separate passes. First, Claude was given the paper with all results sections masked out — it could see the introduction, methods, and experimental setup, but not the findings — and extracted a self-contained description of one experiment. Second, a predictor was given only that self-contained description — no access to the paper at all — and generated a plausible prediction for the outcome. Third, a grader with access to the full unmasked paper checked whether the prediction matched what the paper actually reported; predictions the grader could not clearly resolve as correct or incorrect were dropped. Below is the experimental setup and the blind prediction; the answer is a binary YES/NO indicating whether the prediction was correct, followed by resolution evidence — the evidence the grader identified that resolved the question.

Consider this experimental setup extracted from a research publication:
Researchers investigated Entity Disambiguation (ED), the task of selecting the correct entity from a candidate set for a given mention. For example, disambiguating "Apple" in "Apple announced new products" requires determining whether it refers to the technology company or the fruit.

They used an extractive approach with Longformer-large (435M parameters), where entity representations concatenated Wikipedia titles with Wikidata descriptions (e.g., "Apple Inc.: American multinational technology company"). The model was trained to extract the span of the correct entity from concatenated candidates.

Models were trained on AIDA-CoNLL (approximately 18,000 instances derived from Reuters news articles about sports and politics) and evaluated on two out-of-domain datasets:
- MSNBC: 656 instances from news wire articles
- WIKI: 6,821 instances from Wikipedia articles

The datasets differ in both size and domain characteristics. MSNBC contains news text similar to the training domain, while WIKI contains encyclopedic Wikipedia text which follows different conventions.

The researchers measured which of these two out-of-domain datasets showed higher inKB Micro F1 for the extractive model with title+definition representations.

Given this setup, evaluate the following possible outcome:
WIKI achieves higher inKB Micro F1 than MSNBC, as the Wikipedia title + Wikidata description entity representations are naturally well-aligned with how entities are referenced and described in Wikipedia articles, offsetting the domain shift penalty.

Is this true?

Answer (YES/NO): NO